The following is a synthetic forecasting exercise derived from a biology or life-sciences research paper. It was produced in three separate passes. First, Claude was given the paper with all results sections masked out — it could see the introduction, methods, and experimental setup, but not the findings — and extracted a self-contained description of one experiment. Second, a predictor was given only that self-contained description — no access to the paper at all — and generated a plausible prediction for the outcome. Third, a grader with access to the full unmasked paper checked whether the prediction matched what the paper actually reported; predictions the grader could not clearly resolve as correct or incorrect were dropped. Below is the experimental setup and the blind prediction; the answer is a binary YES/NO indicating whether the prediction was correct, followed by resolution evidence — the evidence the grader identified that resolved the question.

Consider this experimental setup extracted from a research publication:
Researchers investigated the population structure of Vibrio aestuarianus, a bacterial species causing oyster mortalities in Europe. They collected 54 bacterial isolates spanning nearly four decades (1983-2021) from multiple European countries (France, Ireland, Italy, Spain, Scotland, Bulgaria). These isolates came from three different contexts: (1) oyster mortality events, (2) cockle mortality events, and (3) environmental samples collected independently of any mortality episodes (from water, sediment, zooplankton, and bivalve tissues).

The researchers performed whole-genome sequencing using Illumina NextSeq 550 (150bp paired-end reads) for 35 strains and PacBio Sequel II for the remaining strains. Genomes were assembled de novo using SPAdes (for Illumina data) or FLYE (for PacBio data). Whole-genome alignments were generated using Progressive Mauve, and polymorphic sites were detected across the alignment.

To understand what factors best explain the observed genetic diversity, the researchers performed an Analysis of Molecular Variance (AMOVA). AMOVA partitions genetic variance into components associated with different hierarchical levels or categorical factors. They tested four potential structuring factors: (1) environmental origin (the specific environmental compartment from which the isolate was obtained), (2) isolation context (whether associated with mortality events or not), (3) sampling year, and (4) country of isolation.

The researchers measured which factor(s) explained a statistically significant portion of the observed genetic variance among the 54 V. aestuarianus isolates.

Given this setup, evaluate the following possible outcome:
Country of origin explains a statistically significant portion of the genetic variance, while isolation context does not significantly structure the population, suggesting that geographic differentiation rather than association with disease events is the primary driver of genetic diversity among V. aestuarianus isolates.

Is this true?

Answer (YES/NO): NO